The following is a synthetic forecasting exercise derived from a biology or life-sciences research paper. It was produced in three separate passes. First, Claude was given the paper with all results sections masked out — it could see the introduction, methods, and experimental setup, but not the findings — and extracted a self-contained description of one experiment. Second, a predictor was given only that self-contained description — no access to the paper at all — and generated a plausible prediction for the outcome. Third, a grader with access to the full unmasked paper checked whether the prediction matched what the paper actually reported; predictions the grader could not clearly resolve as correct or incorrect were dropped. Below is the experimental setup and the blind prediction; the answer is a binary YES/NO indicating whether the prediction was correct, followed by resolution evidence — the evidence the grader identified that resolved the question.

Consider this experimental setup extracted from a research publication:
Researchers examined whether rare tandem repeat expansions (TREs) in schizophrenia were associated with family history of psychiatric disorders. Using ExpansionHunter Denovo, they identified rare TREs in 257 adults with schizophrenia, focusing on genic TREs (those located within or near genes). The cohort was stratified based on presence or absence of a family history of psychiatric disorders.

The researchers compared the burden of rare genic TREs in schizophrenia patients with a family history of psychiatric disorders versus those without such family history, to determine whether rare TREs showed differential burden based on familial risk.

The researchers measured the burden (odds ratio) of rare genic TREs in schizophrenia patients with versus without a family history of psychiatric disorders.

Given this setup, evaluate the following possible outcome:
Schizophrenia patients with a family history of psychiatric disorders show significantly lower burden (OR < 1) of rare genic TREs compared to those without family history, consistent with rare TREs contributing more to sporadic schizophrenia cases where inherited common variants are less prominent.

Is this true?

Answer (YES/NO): NO